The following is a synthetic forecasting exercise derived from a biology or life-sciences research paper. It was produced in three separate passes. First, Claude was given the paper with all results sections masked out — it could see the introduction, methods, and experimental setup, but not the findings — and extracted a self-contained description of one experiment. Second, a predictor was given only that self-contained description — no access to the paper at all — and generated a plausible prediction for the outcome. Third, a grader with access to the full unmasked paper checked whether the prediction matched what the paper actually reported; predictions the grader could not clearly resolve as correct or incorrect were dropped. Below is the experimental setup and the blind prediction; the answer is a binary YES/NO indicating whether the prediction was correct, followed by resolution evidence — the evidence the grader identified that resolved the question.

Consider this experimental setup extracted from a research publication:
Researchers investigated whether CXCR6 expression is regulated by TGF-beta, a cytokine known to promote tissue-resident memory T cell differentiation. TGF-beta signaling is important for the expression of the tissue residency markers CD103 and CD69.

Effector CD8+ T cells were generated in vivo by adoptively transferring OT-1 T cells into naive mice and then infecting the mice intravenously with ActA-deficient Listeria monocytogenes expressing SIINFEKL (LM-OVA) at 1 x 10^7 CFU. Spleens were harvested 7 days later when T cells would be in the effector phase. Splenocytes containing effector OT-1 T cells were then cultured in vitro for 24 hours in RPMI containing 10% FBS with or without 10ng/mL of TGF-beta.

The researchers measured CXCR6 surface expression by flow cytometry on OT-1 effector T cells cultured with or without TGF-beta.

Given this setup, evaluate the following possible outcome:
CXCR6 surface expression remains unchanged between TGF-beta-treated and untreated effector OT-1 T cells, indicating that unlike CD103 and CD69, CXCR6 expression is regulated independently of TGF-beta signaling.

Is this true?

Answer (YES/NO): YES